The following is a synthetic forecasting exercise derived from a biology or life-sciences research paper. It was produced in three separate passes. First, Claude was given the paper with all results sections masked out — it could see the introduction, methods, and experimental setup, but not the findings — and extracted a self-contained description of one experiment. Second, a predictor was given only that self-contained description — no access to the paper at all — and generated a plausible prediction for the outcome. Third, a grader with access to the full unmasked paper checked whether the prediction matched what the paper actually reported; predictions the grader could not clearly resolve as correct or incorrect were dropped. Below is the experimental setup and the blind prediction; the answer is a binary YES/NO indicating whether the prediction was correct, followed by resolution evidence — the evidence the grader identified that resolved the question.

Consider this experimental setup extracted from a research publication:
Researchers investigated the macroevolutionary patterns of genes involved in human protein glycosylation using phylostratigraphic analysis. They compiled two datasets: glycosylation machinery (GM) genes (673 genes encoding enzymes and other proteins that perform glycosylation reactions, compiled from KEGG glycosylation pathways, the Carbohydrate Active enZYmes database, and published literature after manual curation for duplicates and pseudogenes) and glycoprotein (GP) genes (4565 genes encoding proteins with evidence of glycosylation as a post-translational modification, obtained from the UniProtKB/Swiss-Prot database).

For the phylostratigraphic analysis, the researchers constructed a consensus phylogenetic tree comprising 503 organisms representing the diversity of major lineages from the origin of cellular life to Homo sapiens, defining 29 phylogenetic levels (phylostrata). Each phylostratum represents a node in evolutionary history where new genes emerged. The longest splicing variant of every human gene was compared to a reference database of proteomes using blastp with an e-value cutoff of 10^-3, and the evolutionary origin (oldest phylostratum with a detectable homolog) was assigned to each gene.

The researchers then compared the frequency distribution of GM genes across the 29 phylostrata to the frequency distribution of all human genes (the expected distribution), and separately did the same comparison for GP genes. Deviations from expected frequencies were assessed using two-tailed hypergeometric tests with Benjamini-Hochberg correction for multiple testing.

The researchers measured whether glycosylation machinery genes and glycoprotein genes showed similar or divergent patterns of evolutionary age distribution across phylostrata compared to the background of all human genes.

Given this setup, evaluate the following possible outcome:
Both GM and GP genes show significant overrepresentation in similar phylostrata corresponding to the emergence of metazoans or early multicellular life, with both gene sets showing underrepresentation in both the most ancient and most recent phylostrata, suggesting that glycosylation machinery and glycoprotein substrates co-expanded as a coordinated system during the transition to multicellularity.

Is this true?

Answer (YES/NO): NO